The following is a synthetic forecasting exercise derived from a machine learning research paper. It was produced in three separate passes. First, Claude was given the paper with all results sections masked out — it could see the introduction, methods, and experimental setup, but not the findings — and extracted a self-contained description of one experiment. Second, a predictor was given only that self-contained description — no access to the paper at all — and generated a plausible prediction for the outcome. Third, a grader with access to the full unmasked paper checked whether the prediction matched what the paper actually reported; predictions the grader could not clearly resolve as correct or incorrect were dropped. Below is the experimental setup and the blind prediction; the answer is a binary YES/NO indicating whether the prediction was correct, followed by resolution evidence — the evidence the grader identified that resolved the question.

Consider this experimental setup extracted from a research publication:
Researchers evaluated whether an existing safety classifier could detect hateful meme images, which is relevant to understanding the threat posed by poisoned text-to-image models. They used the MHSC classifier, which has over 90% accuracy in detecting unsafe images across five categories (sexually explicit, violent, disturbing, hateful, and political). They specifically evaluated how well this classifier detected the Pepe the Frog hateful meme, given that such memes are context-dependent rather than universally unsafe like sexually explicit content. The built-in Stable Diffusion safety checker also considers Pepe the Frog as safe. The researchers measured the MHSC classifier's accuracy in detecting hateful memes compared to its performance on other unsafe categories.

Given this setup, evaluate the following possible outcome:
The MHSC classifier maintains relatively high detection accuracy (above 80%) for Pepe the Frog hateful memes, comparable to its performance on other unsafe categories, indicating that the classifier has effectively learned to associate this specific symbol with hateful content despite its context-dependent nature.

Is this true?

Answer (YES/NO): NO